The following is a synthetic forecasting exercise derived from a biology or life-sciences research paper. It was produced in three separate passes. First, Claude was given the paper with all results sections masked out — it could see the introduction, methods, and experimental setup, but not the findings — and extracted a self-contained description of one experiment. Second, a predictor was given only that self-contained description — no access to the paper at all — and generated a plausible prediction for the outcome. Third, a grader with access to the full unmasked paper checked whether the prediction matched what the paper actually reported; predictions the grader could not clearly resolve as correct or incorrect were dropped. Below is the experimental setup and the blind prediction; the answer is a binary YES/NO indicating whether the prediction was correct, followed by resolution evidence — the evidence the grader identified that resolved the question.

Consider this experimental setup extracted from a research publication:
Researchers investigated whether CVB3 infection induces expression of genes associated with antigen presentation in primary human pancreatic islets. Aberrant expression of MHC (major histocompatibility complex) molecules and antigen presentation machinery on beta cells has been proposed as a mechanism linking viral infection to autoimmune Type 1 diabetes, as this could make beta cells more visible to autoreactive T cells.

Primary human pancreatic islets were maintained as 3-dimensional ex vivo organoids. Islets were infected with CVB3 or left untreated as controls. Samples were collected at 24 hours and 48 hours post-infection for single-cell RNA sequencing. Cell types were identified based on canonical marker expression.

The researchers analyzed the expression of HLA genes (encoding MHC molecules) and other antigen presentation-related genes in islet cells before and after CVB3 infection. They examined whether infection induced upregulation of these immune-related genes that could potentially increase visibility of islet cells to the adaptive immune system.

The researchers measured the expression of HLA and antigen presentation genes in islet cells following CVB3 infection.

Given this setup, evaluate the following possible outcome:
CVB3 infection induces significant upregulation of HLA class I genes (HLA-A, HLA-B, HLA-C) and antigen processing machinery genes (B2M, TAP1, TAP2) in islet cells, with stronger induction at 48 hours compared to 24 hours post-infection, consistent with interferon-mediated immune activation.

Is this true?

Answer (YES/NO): NO